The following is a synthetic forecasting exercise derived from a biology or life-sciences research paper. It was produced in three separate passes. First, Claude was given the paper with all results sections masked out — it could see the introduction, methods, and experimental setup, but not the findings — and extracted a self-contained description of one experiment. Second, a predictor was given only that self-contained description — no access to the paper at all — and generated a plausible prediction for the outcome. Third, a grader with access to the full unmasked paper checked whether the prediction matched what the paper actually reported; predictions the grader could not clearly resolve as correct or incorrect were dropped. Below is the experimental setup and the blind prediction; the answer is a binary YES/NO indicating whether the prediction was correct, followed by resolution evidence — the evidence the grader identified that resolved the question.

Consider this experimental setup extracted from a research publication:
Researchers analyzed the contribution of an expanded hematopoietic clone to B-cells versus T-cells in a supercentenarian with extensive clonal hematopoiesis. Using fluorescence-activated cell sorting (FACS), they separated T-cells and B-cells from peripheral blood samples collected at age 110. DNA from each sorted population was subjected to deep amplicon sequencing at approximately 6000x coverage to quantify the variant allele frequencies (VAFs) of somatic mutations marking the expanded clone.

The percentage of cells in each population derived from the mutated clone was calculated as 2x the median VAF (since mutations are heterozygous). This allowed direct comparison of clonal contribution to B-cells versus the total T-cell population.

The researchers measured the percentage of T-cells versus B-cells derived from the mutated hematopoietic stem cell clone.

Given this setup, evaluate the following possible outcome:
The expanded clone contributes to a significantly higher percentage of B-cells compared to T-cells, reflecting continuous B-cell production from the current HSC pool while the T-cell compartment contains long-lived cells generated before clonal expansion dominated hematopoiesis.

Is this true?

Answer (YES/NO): NO